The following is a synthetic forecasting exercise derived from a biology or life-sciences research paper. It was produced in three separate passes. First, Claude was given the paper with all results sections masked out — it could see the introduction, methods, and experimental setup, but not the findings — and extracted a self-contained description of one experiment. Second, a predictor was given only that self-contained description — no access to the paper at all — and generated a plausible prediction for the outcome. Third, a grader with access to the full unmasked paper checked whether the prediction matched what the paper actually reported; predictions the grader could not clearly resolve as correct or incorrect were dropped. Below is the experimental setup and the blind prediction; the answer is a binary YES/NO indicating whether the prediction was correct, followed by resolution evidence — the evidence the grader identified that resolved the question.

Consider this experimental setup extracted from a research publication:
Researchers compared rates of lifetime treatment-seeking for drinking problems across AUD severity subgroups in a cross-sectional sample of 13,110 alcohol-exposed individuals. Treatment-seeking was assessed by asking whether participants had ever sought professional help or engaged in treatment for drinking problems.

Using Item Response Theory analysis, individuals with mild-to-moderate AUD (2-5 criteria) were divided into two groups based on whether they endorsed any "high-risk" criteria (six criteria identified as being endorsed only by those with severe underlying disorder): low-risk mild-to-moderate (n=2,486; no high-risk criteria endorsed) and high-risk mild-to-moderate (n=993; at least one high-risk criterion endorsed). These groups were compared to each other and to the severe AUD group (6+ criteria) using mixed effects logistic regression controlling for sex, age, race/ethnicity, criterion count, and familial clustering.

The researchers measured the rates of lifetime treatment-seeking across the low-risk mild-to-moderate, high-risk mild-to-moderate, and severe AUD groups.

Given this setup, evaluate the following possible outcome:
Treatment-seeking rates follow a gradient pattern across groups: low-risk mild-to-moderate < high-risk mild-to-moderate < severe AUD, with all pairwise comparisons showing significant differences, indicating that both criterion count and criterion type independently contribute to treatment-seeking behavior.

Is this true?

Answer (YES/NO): YES